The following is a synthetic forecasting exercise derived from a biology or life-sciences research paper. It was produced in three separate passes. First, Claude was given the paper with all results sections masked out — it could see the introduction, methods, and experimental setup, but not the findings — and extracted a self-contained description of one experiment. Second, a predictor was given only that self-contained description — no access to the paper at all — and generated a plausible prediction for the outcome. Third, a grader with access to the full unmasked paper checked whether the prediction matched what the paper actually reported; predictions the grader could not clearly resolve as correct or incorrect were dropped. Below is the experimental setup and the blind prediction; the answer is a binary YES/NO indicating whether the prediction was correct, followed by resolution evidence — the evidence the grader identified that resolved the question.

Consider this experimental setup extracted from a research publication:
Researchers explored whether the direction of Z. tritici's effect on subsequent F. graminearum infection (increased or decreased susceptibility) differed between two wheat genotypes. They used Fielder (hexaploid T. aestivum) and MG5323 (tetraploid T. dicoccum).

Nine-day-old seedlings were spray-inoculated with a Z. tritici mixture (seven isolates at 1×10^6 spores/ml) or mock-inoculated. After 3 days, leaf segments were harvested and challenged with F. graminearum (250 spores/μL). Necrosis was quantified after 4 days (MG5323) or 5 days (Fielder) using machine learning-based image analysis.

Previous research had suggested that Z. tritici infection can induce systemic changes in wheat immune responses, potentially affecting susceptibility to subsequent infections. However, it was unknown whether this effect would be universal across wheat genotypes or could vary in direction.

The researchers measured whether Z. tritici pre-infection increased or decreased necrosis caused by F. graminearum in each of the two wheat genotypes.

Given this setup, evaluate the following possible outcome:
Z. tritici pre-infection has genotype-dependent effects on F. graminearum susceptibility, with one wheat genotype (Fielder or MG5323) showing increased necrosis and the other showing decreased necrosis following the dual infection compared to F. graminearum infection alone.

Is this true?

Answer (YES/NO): NO